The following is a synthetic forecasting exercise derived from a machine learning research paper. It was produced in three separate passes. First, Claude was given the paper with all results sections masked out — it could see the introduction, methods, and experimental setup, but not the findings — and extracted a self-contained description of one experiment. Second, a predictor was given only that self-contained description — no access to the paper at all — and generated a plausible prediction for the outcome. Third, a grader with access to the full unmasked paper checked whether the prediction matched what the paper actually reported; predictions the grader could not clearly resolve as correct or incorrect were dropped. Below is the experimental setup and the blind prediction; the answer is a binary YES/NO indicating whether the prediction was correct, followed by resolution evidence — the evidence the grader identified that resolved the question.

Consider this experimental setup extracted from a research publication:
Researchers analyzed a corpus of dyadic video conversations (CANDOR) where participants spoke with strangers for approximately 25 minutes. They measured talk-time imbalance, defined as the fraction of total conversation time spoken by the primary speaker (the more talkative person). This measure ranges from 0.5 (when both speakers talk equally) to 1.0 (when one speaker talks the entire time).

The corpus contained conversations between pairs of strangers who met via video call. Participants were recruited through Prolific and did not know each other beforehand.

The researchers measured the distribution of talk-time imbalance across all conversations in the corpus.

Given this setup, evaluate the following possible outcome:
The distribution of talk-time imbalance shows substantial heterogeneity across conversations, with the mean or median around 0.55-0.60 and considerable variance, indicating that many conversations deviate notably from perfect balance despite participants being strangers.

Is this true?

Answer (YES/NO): NO